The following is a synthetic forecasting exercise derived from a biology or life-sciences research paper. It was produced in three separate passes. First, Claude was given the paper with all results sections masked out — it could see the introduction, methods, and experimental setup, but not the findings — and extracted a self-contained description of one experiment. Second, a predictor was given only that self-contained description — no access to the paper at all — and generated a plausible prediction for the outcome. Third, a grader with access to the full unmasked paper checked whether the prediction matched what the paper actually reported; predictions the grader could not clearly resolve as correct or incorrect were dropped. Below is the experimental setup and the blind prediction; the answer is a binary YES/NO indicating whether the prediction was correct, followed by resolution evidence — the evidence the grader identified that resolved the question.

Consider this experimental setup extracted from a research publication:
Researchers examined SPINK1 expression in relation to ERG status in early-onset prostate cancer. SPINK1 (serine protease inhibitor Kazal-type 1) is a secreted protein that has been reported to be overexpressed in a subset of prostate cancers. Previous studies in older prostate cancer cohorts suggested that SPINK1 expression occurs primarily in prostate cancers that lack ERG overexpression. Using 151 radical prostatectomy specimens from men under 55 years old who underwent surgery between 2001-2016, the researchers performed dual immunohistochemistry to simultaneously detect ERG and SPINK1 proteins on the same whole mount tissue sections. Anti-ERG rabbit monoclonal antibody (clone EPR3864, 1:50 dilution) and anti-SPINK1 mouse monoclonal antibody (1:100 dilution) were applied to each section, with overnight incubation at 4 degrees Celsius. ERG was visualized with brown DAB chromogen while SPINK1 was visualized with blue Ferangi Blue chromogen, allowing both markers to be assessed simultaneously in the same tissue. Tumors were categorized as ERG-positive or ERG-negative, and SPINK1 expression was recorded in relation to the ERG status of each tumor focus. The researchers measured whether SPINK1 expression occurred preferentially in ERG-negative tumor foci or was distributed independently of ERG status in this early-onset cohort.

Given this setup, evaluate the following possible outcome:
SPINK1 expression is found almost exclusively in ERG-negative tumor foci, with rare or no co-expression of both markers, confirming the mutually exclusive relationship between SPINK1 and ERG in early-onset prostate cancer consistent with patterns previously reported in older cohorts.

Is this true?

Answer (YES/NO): YES